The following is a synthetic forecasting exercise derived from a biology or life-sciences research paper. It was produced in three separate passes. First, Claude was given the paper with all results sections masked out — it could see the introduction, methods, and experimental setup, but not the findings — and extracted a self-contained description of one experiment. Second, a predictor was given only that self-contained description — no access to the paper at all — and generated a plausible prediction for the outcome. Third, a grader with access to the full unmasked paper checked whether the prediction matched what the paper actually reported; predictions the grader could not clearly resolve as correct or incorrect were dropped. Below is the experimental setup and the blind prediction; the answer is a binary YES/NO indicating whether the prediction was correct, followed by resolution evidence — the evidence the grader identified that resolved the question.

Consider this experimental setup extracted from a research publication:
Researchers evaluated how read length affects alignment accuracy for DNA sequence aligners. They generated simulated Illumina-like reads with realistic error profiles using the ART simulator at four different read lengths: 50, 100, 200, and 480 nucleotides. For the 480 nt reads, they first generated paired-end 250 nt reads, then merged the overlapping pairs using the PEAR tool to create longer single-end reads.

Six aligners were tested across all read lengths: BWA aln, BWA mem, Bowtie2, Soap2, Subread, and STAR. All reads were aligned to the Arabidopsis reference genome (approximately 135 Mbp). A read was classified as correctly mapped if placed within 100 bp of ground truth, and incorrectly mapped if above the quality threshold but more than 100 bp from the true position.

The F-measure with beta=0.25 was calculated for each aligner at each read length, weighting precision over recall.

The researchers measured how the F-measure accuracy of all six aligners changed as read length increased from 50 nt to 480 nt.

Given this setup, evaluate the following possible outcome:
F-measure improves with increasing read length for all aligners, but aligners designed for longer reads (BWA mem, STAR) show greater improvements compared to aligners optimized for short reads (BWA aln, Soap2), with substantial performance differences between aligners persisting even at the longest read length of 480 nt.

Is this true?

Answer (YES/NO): NO